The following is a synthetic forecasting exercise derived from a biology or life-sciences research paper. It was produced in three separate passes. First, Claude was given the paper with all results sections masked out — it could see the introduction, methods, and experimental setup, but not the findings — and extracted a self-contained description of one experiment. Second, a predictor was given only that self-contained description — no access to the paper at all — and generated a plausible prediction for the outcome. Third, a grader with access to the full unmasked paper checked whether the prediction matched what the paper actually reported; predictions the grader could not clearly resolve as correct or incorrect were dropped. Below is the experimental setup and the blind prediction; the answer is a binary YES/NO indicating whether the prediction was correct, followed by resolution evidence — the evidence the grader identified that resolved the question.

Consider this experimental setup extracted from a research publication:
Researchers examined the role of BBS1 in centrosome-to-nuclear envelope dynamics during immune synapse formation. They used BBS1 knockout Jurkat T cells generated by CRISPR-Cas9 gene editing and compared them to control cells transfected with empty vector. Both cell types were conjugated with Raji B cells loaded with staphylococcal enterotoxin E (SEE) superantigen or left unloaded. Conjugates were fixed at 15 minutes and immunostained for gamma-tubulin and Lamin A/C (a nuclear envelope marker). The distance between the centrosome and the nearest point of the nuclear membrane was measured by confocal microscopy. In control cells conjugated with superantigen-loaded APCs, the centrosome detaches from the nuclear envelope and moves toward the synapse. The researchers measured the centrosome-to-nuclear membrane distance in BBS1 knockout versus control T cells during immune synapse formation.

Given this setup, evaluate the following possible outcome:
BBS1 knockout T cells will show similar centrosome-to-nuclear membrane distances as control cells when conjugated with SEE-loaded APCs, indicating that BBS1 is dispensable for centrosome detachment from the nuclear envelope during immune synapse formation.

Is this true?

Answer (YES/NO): NO